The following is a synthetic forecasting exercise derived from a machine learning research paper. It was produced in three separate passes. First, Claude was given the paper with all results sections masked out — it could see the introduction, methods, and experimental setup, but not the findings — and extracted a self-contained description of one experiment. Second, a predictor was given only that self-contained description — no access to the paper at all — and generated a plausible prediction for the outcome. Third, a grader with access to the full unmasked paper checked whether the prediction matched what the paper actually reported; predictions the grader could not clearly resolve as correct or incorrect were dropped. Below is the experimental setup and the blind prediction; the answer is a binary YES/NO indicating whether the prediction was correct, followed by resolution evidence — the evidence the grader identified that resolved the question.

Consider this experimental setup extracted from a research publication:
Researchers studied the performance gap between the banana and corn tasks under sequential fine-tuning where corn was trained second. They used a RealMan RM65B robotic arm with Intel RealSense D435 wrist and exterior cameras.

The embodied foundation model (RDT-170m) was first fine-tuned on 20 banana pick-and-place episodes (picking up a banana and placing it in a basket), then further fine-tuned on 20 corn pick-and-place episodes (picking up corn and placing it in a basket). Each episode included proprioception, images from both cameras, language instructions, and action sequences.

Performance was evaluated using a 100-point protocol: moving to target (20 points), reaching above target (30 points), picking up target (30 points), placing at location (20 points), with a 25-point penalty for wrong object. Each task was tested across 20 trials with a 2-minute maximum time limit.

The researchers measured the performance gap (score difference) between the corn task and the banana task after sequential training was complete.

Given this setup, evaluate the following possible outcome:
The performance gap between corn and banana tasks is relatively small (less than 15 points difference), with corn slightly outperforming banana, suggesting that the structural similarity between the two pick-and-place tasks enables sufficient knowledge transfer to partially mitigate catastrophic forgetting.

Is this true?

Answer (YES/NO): NO